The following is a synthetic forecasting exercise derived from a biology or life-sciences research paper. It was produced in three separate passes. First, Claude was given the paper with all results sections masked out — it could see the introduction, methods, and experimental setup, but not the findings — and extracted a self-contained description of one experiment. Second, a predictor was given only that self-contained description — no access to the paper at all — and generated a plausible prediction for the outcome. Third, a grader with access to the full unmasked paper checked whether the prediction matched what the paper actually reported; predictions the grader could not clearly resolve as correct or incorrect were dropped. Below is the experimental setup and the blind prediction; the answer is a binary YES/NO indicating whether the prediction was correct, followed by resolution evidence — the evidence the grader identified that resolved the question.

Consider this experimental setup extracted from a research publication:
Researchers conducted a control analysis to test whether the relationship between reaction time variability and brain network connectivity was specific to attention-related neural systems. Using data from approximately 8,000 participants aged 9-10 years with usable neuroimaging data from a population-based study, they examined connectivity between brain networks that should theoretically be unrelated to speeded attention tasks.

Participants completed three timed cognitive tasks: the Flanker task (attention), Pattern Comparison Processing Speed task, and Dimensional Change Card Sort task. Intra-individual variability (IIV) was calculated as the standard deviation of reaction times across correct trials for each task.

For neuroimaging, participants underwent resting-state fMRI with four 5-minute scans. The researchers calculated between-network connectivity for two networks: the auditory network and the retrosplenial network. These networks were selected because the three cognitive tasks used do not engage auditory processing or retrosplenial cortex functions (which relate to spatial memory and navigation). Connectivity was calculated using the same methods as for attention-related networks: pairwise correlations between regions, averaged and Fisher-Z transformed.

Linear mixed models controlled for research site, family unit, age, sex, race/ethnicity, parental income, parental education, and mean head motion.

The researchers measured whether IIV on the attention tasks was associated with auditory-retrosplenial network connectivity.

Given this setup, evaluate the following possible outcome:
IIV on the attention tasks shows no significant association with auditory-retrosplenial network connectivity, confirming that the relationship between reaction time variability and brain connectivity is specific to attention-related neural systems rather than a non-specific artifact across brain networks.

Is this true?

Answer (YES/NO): YES